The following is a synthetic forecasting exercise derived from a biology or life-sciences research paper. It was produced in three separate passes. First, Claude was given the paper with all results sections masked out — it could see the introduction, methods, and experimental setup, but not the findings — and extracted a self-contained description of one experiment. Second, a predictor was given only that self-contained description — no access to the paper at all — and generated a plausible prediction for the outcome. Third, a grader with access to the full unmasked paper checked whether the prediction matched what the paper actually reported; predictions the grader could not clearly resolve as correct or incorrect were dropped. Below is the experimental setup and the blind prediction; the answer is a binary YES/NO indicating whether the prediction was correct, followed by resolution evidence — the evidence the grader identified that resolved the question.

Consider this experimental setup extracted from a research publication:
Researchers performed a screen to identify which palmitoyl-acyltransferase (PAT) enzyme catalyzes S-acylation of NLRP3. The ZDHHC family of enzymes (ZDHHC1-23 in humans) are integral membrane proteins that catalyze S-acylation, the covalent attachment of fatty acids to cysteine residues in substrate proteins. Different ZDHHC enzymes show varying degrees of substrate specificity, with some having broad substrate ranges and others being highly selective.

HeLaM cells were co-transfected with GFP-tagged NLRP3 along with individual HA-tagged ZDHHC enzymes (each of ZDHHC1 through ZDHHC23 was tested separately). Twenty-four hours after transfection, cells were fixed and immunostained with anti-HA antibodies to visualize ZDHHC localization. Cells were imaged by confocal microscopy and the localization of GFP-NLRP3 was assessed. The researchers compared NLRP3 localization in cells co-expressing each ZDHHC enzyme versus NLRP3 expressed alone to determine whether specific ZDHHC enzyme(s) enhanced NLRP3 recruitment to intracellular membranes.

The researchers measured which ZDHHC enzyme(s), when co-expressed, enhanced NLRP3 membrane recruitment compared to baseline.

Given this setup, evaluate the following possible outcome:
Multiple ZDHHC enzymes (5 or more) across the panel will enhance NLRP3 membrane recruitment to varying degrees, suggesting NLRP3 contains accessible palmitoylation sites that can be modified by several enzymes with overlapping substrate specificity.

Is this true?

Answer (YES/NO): NO